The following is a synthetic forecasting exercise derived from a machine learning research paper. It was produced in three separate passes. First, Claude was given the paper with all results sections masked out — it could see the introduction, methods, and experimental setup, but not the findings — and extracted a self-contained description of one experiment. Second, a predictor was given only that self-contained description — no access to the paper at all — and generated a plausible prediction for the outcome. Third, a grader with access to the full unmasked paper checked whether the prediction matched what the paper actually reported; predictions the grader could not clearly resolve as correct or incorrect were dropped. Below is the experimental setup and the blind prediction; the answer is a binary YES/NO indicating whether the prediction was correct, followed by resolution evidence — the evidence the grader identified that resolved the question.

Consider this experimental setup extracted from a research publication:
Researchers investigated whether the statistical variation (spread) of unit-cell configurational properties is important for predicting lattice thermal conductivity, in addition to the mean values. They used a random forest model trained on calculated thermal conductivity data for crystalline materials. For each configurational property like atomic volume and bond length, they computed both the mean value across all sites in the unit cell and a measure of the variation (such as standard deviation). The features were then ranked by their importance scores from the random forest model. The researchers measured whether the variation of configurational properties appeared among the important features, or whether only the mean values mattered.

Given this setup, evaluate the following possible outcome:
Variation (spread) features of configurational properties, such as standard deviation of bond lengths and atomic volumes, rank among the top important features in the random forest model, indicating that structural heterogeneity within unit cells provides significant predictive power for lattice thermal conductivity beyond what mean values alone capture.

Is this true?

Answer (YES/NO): YES